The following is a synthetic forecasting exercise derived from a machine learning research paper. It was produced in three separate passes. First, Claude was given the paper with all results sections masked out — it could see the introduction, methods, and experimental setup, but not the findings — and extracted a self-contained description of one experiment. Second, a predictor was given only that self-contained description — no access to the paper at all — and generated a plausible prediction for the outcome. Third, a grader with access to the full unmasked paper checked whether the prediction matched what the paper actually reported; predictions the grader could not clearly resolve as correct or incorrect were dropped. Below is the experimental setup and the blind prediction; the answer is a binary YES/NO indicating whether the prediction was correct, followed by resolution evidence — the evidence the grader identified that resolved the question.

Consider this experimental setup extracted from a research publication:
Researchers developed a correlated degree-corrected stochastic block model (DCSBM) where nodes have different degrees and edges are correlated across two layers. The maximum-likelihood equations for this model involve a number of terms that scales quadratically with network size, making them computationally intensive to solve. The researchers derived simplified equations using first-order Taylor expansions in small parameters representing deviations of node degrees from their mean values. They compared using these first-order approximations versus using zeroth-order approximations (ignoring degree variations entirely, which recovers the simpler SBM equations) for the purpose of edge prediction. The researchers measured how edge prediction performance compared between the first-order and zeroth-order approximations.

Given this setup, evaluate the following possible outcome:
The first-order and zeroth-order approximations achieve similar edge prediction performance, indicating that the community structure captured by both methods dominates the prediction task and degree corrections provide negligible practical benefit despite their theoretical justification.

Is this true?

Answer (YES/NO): NO